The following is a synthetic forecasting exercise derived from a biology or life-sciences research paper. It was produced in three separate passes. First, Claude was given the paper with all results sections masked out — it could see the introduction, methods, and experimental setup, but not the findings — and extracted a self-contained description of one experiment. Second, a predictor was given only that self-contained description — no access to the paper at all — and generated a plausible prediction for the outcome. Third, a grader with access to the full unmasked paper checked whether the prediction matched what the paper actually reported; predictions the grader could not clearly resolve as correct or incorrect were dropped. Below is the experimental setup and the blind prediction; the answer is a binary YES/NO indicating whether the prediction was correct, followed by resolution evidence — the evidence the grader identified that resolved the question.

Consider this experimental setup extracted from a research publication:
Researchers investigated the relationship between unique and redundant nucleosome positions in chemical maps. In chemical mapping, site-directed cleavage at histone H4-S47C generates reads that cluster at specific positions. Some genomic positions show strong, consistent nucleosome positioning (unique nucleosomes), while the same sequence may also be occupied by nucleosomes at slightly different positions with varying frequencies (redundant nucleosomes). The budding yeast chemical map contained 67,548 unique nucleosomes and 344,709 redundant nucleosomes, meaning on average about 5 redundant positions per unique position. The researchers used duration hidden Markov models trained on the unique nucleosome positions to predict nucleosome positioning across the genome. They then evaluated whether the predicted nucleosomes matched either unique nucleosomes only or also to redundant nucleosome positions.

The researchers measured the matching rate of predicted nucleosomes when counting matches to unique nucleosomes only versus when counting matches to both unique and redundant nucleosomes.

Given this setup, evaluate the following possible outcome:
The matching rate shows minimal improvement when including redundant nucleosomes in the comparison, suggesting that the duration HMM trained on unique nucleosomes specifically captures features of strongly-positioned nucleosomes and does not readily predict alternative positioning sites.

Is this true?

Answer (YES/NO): NO